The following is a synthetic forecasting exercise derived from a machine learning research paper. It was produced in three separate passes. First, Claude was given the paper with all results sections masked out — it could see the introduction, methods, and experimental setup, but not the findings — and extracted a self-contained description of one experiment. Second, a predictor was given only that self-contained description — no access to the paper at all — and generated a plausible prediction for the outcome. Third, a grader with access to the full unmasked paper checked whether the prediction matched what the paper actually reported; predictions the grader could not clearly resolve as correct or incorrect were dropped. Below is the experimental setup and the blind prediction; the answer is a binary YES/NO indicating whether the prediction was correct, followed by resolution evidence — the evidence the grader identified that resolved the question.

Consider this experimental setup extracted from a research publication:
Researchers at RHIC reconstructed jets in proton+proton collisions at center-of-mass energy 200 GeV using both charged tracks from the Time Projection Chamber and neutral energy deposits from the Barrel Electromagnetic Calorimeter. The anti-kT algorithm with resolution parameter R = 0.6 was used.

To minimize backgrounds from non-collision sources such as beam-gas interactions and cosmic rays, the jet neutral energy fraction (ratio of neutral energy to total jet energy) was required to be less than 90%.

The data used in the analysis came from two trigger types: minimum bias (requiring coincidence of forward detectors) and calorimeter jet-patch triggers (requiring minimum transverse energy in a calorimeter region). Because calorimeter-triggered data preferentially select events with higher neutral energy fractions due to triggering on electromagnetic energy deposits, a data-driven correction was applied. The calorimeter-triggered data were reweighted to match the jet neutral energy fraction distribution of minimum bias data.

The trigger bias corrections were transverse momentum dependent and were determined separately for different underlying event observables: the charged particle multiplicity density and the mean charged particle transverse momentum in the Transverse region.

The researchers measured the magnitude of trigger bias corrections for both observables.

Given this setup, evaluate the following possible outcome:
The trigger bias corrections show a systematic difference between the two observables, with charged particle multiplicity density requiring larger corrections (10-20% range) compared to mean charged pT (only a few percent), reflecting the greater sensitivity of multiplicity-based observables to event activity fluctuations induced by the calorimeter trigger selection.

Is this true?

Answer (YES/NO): NO